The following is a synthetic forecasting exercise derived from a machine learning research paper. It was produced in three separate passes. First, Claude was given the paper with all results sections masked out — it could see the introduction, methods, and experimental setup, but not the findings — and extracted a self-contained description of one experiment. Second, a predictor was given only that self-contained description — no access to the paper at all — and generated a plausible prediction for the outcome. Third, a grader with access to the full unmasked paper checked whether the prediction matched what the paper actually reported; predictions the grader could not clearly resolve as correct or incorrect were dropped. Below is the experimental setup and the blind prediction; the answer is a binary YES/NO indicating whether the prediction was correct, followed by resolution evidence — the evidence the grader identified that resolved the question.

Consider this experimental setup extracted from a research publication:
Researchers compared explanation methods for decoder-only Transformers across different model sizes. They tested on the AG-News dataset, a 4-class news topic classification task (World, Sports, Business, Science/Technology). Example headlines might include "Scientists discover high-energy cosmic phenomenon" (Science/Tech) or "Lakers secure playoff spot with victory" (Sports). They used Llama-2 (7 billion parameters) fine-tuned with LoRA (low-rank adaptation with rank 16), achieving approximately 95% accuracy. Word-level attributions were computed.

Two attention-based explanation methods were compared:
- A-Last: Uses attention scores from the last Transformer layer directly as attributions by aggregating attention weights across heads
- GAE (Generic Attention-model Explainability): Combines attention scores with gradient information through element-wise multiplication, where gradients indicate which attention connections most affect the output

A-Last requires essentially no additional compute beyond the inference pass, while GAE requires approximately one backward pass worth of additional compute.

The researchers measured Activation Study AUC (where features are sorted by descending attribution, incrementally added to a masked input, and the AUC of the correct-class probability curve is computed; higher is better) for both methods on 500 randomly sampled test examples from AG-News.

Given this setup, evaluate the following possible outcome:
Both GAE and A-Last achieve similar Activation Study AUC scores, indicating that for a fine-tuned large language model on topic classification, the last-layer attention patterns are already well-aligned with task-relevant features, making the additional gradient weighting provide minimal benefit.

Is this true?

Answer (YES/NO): NO